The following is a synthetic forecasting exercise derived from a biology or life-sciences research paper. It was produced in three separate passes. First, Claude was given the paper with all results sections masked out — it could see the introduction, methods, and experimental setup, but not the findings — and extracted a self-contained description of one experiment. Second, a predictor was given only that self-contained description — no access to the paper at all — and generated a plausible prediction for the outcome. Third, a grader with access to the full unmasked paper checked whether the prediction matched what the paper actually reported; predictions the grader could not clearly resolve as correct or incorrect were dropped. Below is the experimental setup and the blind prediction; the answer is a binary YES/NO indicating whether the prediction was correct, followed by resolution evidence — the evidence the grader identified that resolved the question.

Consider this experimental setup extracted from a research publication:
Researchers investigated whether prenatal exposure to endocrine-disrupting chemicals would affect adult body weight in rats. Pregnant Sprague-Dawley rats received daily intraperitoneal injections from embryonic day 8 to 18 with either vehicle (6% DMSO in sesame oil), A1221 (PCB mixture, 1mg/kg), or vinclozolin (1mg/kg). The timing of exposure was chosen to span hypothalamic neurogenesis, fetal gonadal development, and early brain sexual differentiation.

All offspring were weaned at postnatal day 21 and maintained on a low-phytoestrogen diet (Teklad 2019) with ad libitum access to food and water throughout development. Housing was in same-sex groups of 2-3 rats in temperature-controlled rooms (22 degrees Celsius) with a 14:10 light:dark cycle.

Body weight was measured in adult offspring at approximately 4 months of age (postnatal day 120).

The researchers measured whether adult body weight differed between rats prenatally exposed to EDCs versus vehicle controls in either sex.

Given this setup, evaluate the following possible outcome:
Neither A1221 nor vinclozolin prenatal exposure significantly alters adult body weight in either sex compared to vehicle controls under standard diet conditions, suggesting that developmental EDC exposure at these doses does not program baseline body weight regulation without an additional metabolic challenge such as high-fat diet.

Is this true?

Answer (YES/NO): NO